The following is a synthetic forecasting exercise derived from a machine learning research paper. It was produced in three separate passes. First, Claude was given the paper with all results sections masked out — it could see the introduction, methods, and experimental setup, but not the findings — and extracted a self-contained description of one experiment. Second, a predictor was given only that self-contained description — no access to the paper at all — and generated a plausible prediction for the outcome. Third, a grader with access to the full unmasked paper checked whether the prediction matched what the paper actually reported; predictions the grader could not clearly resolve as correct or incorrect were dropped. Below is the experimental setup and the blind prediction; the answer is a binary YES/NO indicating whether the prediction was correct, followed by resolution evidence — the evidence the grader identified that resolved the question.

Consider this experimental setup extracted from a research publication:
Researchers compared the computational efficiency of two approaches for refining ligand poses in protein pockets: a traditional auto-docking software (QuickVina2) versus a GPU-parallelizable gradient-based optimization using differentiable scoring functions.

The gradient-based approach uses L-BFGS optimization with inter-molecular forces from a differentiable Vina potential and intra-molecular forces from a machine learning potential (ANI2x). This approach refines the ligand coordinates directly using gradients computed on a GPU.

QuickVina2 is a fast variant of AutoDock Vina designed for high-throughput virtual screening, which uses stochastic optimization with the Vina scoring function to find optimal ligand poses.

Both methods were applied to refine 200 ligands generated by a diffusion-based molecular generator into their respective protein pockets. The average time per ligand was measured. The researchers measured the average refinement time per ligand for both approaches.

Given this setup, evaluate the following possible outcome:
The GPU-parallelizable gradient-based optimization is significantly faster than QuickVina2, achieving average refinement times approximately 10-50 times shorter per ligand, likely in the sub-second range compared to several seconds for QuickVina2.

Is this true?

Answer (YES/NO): NO